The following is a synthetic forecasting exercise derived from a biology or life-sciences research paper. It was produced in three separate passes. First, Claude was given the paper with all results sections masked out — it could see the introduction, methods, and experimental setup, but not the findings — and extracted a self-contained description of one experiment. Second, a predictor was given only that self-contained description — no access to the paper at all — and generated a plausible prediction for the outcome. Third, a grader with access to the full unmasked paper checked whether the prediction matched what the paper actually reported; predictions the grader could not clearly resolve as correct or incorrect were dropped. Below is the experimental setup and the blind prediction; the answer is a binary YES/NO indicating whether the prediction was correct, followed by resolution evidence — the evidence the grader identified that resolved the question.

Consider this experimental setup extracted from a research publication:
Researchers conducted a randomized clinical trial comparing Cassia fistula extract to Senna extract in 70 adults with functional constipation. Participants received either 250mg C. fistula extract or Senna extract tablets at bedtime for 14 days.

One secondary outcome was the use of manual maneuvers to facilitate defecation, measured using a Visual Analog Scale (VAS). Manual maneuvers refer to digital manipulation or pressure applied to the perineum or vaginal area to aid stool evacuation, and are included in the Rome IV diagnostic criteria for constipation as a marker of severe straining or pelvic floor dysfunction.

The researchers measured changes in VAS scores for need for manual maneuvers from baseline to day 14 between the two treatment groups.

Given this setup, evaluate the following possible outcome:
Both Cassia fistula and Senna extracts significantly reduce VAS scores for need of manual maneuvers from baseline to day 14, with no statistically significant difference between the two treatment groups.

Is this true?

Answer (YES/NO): NO